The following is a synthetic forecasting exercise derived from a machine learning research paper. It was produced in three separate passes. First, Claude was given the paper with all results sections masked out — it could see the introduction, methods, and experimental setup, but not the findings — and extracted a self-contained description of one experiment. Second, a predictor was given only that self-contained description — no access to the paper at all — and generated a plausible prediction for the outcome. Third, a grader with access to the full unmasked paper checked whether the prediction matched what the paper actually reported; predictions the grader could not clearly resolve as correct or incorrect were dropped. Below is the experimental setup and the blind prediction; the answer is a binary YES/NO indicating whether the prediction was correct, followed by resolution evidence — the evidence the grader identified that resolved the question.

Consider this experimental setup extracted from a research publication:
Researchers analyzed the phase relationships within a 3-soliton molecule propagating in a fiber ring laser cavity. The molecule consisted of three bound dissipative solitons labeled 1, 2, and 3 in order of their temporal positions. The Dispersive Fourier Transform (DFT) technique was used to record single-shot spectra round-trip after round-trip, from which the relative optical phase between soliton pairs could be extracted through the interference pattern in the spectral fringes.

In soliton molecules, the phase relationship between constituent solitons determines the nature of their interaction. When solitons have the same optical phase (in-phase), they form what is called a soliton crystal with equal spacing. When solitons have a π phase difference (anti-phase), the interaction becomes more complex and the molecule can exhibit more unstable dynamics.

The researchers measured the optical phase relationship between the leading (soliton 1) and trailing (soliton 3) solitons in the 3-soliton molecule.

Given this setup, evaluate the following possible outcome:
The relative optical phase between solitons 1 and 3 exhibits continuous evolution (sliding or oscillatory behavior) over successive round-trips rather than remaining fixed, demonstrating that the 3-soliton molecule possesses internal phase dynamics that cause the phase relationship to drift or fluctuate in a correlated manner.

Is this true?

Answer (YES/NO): YES